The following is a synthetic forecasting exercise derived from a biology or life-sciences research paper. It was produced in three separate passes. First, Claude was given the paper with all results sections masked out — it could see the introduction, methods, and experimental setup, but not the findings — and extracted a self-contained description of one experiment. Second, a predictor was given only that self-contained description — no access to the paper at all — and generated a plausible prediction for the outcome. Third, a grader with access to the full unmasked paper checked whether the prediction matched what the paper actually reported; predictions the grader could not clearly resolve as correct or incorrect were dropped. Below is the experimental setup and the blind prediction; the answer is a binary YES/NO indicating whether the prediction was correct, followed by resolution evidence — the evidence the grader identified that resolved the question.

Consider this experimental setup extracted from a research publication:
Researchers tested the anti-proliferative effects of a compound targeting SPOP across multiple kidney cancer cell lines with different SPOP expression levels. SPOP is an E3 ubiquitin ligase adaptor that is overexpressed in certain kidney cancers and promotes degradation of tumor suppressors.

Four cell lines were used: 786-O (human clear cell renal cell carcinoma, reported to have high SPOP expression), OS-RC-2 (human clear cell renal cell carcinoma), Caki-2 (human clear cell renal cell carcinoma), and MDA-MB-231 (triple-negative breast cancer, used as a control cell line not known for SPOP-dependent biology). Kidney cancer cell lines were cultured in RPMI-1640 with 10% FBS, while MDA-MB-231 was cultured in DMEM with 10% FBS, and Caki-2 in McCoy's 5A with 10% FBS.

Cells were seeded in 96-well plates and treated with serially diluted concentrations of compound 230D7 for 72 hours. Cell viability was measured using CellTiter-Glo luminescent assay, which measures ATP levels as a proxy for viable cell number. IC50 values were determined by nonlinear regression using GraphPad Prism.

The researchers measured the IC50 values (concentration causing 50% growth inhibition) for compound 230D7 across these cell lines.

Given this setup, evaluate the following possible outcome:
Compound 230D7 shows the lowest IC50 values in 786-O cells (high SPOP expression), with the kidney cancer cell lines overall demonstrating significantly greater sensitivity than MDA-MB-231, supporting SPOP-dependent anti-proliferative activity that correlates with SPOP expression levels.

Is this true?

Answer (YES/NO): NO